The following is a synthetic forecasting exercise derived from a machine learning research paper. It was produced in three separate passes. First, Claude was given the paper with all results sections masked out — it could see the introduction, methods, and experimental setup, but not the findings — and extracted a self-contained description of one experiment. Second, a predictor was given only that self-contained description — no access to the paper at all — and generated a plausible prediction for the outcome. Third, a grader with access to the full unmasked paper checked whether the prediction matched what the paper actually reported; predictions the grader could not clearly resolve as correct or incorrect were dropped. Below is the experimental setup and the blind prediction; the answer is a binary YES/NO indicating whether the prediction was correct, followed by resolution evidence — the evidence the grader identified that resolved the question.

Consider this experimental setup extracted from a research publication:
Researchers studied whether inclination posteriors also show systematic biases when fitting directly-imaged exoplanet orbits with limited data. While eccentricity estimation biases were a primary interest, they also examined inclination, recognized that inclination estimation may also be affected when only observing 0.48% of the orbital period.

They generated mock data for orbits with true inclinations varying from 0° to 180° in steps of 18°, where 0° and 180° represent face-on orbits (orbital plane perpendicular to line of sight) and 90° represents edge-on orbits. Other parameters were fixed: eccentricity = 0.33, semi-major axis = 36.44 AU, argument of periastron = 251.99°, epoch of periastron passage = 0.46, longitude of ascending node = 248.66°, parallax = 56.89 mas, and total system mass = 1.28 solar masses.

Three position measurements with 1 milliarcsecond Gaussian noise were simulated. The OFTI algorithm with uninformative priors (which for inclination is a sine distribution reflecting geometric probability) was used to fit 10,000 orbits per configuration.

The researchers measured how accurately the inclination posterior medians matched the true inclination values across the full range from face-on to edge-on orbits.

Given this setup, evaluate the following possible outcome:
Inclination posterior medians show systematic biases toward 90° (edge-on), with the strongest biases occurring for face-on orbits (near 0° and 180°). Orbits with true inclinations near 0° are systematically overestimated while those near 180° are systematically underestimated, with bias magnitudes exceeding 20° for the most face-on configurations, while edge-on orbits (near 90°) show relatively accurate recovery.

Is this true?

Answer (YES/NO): YES